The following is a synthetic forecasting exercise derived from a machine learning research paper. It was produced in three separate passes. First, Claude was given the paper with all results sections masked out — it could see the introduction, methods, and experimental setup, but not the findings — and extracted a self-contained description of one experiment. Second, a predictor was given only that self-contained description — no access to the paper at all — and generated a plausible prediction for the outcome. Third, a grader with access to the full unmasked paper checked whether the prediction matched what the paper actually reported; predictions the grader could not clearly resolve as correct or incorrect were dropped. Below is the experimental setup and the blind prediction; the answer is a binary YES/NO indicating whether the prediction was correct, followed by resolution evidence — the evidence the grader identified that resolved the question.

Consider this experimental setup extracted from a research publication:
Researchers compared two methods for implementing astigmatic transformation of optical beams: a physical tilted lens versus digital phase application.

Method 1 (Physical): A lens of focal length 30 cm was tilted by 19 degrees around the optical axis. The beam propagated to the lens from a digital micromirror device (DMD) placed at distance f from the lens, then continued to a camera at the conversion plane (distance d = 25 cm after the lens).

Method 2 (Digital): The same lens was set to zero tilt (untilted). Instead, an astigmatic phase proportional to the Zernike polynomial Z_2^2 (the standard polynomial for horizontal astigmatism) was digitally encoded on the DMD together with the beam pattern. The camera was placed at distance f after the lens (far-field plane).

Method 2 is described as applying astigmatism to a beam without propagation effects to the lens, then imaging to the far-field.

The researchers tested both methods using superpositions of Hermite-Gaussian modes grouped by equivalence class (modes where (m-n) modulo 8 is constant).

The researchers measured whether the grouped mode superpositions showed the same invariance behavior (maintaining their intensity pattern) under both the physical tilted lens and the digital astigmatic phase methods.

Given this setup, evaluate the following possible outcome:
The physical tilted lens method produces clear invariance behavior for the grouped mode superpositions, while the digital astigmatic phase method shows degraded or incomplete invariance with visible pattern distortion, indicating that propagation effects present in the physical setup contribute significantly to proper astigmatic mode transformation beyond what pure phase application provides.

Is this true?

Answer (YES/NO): NO